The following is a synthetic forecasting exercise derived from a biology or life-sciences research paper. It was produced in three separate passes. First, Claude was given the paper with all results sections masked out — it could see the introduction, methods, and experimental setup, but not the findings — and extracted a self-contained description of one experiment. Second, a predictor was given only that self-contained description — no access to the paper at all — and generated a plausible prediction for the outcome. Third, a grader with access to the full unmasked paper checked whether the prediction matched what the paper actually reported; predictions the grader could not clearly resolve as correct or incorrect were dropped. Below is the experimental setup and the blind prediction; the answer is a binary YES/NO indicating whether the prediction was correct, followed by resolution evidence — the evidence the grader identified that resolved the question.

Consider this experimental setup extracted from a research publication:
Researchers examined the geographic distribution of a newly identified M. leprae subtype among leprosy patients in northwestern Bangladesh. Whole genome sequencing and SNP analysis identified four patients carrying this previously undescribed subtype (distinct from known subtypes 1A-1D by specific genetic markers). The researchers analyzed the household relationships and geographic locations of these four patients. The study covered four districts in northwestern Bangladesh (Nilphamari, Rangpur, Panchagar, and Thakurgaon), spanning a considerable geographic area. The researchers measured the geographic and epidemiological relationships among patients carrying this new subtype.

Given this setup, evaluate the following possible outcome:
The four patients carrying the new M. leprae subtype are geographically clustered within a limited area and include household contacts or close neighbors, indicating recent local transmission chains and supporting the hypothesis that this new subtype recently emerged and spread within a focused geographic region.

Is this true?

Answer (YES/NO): NO